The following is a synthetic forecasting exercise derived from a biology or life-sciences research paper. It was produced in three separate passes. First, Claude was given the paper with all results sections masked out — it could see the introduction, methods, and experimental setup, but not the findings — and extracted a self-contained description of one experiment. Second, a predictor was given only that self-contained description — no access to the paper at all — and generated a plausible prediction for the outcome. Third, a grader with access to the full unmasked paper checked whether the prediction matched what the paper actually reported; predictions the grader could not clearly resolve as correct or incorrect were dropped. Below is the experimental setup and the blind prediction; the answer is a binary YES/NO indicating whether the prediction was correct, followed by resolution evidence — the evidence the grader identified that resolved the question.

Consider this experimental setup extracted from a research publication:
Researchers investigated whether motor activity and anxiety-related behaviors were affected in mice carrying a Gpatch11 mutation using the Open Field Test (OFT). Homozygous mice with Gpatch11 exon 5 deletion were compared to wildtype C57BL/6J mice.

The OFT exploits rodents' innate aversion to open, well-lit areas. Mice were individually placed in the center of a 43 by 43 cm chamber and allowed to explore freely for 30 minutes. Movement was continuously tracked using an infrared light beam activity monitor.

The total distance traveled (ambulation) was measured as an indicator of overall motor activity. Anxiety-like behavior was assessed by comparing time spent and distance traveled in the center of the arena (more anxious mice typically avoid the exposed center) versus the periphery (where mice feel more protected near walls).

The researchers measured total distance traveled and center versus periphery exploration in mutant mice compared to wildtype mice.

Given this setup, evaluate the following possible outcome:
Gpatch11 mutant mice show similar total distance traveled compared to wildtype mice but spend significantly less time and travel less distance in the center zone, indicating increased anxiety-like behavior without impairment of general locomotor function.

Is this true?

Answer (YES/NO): NO